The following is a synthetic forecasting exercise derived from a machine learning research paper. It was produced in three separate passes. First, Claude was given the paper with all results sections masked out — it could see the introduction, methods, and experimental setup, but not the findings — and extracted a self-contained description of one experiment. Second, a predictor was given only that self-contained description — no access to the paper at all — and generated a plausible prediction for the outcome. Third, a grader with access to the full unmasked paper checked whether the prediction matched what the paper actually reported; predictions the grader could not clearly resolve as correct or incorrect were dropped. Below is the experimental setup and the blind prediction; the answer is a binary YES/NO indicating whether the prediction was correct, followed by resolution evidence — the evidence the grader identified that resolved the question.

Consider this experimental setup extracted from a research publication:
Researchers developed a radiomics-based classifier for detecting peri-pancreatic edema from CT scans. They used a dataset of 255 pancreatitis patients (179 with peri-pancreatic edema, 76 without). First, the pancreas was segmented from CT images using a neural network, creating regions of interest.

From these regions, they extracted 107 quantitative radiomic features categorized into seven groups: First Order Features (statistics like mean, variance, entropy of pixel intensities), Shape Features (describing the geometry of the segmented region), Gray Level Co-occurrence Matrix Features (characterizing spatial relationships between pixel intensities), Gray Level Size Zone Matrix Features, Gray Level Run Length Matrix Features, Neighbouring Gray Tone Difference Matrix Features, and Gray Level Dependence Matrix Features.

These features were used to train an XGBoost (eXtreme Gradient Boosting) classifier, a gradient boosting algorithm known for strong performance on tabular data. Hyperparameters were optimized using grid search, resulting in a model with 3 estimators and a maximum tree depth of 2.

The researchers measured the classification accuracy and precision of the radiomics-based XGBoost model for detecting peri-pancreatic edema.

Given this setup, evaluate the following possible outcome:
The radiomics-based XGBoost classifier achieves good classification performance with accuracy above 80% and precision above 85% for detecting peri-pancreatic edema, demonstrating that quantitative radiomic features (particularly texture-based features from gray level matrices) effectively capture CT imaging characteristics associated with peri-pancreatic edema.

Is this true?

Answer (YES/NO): NO